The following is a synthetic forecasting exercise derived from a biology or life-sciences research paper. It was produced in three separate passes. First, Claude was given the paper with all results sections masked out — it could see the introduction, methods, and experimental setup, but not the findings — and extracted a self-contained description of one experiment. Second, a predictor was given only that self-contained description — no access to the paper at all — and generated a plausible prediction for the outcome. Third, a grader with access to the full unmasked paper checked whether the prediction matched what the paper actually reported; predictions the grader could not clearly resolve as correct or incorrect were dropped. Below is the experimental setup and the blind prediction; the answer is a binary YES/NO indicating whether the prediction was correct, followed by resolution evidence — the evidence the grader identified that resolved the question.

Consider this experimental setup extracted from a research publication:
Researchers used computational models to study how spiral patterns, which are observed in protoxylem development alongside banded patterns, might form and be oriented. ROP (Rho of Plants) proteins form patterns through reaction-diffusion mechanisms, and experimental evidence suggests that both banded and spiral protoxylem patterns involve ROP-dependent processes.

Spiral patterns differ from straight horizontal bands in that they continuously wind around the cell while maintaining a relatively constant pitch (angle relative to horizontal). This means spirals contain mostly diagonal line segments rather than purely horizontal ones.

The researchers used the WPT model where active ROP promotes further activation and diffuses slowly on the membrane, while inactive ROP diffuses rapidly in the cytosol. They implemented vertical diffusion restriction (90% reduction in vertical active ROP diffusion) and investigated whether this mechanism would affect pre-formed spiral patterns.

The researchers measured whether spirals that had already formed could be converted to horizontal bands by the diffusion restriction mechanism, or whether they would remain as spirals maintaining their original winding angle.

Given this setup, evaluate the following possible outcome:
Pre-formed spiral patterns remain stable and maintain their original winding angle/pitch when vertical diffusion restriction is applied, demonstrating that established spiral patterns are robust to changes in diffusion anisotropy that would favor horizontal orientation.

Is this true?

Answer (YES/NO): YES